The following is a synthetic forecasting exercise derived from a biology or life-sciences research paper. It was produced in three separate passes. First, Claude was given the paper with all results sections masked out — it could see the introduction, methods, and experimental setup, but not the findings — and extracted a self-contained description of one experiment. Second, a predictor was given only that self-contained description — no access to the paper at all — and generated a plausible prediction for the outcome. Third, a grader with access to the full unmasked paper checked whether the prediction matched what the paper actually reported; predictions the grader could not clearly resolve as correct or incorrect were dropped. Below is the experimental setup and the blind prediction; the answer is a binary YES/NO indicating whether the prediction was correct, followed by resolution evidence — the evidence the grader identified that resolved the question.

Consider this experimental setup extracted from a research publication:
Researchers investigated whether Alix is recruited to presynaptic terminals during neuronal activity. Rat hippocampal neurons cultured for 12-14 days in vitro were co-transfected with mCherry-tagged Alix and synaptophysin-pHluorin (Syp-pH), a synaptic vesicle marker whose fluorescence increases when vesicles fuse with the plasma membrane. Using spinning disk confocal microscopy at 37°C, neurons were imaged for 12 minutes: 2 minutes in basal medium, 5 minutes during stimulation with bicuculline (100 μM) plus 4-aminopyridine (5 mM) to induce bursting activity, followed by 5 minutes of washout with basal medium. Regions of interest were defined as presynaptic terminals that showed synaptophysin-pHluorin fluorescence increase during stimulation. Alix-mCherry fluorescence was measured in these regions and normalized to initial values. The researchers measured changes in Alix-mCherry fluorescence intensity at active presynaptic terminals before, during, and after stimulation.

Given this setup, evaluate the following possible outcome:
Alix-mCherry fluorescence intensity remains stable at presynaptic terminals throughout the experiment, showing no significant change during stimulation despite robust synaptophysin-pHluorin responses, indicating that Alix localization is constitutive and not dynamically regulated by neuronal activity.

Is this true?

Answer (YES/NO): NO